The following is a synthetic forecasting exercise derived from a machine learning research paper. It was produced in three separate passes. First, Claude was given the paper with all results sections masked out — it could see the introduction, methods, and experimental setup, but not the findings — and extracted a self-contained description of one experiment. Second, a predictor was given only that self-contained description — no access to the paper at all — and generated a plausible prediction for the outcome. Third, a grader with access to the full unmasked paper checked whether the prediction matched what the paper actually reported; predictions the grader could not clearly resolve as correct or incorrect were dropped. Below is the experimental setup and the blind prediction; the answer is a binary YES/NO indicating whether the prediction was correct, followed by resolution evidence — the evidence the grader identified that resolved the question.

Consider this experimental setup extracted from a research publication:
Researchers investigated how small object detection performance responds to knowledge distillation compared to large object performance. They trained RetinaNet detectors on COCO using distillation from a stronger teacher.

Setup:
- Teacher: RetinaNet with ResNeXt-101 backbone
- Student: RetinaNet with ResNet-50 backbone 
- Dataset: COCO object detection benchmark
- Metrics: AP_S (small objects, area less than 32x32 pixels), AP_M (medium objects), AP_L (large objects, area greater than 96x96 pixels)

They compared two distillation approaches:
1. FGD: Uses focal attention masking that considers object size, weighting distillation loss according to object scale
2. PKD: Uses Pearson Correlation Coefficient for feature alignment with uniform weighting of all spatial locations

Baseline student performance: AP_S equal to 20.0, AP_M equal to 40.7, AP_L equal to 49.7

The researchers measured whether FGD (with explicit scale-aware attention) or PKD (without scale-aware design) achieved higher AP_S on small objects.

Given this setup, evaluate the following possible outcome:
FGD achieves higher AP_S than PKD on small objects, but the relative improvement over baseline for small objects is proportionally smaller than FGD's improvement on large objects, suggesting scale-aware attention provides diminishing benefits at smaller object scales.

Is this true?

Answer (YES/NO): NO